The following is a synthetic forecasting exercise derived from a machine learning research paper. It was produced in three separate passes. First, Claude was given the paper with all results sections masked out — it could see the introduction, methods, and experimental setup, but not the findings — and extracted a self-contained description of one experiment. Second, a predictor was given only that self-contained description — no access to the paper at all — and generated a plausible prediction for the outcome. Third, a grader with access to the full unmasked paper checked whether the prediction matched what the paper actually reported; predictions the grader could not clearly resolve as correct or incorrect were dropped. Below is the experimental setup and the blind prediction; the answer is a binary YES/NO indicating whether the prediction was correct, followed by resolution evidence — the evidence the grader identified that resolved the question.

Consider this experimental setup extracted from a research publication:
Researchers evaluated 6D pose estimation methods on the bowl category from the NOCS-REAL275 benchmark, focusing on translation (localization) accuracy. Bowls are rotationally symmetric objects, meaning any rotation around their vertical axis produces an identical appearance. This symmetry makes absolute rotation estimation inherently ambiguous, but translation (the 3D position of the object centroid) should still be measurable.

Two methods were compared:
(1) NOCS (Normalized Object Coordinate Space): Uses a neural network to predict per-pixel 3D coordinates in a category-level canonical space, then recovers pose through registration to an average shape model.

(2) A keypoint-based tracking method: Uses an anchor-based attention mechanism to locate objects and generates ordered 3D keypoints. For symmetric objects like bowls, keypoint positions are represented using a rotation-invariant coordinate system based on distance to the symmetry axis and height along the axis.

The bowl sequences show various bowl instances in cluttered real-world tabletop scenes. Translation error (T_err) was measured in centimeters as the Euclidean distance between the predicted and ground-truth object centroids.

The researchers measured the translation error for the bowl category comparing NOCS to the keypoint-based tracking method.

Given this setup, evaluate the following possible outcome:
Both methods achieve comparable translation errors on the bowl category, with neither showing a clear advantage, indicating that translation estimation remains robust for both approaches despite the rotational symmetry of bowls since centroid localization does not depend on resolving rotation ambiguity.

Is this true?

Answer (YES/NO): NO